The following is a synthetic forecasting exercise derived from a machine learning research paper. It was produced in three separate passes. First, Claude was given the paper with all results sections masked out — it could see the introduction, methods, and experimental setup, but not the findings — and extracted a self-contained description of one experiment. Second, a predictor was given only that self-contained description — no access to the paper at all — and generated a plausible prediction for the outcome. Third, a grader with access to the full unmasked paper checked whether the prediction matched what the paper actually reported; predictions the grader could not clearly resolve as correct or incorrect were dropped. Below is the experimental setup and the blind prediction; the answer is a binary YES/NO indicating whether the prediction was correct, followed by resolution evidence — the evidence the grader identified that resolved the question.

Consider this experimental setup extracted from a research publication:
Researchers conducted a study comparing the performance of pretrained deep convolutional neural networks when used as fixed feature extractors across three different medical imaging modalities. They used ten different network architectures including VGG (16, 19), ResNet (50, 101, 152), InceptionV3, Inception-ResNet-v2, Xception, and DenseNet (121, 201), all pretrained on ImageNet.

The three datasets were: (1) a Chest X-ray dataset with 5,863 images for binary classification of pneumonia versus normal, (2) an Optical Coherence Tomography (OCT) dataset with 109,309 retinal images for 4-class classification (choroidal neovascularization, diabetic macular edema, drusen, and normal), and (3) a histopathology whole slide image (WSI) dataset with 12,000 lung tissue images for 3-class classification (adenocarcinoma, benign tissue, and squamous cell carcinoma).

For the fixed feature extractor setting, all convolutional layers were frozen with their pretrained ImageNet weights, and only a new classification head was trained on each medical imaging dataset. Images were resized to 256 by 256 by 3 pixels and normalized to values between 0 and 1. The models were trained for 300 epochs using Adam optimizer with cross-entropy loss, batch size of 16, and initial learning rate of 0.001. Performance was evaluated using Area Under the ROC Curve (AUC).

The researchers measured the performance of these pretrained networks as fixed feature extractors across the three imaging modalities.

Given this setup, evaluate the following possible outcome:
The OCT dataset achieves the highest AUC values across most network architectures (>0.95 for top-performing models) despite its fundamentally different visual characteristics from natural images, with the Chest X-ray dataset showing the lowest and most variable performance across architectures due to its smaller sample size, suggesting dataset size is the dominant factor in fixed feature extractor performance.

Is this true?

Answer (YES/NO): NO